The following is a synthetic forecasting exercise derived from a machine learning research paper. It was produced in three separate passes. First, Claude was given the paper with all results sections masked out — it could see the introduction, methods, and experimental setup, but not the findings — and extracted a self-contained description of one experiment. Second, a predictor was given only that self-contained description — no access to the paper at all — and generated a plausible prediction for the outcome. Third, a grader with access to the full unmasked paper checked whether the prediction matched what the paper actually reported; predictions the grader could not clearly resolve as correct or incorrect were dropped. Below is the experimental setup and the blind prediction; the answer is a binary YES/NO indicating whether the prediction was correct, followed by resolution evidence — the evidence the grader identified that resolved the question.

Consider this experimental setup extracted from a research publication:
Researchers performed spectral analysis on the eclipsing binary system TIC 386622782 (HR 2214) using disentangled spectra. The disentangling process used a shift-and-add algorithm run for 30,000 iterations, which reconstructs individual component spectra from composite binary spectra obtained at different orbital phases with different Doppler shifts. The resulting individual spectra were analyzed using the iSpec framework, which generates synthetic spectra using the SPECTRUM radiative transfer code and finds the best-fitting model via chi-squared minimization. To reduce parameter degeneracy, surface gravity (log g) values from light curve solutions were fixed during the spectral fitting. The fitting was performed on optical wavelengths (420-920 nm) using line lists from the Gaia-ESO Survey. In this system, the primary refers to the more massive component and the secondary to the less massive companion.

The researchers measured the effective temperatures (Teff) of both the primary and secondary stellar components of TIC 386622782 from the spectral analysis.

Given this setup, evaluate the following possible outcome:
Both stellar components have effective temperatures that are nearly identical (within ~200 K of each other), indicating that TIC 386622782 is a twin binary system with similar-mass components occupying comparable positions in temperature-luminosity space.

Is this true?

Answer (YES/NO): NO